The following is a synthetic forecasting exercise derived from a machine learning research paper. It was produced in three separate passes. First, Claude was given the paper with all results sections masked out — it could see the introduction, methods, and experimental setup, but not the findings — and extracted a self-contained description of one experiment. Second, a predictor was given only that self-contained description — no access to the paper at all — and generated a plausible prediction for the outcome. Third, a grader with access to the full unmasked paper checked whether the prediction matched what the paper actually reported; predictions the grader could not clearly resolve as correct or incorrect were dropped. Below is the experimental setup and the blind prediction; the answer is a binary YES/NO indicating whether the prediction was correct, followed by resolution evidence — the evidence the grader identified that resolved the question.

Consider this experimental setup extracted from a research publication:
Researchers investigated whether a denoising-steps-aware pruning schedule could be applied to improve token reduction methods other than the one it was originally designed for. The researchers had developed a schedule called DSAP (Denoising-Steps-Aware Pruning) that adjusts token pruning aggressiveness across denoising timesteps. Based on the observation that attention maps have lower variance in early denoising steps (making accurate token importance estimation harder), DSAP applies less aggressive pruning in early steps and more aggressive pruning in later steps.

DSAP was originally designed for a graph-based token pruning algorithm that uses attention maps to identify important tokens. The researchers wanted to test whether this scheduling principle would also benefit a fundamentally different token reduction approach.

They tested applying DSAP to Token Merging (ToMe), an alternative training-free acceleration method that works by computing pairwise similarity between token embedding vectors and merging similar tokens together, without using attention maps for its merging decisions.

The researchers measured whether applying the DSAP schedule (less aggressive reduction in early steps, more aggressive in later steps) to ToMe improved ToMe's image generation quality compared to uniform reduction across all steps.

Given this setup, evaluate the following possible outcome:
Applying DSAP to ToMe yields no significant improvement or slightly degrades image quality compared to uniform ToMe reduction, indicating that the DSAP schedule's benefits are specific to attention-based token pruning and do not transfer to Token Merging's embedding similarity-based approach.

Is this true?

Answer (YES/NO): NO